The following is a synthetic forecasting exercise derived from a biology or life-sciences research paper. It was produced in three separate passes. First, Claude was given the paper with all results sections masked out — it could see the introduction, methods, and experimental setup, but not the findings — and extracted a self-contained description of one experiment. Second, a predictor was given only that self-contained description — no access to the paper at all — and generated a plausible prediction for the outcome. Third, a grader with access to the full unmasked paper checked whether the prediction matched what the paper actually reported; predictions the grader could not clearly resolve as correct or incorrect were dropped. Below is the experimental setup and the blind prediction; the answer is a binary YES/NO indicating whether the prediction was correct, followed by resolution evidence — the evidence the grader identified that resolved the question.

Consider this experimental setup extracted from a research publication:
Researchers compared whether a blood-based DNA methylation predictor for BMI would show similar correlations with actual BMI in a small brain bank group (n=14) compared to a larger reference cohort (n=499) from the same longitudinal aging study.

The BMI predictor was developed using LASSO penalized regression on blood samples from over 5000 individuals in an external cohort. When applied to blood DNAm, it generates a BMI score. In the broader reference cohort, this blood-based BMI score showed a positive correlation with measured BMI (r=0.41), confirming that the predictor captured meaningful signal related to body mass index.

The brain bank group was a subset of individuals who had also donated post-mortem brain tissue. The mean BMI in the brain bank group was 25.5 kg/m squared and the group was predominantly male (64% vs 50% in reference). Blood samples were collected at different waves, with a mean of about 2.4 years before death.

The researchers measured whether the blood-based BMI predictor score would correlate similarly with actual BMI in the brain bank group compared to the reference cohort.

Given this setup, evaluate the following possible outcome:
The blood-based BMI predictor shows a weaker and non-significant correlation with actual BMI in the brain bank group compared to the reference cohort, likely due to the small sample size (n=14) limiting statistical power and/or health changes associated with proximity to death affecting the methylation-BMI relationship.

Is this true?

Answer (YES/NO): NO